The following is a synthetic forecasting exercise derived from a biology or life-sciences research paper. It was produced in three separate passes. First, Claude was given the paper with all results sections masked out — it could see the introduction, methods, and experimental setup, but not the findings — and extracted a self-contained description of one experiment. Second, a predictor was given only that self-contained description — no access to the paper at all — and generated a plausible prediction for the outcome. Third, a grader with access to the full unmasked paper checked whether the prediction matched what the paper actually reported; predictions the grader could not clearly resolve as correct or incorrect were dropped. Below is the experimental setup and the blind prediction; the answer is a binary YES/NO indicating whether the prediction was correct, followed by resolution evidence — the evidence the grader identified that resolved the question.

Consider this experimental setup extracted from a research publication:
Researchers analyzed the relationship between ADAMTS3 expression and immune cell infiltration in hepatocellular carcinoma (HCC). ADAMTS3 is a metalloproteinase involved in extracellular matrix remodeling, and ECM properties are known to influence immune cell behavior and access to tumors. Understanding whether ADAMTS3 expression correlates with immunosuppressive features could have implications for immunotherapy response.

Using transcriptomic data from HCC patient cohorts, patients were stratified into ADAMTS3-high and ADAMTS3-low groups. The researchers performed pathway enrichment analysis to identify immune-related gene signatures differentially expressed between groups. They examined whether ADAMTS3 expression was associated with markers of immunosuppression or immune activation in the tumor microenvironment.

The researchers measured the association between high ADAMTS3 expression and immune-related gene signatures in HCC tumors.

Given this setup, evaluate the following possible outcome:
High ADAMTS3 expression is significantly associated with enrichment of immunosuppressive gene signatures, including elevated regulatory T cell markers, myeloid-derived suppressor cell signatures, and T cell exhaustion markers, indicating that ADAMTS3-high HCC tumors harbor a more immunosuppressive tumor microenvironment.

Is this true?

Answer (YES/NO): NO